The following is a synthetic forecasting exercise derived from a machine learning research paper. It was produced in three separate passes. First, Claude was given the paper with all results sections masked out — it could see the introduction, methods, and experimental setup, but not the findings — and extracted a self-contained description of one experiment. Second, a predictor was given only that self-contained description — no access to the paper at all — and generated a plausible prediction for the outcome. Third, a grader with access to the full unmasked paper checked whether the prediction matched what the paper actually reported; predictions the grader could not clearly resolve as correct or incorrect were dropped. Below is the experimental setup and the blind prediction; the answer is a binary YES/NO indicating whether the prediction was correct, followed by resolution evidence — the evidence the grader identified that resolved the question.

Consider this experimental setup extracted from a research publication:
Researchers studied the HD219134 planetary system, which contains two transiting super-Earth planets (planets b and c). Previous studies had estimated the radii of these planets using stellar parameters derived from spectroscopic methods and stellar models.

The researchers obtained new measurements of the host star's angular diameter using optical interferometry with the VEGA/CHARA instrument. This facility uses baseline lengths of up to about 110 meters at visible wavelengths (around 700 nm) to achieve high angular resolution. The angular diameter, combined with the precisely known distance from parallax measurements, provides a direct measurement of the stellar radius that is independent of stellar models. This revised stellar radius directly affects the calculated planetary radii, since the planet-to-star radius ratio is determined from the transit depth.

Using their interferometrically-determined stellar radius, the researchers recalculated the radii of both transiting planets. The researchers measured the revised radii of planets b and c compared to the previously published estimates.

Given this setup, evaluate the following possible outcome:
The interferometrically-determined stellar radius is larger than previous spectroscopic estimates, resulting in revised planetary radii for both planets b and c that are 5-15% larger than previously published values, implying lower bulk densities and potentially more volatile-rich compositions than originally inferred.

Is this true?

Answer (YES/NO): NO